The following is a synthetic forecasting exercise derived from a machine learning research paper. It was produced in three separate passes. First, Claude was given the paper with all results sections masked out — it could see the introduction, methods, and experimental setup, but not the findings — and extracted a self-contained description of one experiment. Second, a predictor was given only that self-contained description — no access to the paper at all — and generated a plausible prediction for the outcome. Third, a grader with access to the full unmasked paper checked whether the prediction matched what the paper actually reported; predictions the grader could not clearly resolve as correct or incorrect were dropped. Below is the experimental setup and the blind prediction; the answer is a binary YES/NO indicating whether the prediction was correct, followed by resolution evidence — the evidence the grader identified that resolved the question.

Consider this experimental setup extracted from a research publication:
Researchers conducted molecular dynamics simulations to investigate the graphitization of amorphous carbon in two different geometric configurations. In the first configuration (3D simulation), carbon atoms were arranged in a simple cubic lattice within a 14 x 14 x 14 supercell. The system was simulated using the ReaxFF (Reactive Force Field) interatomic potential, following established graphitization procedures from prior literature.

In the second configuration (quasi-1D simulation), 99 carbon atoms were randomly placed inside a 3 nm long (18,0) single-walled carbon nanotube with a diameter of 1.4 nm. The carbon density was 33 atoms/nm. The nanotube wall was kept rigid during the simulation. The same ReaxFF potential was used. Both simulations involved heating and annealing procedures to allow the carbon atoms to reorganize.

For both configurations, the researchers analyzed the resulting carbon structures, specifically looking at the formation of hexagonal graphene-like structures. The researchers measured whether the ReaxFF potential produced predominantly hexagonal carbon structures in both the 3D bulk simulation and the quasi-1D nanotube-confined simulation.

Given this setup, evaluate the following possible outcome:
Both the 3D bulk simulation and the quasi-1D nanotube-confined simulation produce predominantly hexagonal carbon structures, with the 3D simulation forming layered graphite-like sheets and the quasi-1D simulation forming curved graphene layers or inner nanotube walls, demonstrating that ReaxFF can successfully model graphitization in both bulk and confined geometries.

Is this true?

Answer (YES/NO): NO